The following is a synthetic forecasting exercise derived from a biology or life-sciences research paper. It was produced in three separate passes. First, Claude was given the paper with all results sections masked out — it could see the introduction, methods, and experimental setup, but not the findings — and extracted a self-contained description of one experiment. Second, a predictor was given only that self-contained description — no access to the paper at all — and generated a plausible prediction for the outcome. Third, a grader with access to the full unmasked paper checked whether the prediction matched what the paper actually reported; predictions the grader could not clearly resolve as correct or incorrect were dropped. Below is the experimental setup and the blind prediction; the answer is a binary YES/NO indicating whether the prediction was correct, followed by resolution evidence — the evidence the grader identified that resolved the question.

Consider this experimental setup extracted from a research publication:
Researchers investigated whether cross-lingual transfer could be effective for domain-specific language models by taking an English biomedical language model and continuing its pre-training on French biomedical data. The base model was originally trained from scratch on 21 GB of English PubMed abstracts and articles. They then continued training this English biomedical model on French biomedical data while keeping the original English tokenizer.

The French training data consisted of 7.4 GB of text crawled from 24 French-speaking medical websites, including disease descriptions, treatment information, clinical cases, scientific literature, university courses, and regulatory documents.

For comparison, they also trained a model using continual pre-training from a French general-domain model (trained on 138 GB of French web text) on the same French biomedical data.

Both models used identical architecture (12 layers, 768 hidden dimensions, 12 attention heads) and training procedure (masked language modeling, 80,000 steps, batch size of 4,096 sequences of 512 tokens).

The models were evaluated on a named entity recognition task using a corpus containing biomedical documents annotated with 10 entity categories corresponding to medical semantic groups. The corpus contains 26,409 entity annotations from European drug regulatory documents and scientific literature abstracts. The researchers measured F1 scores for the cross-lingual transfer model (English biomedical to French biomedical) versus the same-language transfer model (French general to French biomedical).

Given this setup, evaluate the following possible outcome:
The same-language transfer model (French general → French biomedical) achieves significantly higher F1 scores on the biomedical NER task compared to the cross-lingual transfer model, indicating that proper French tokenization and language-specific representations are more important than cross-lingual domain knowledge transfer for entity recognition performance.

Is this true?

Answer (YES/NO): NO